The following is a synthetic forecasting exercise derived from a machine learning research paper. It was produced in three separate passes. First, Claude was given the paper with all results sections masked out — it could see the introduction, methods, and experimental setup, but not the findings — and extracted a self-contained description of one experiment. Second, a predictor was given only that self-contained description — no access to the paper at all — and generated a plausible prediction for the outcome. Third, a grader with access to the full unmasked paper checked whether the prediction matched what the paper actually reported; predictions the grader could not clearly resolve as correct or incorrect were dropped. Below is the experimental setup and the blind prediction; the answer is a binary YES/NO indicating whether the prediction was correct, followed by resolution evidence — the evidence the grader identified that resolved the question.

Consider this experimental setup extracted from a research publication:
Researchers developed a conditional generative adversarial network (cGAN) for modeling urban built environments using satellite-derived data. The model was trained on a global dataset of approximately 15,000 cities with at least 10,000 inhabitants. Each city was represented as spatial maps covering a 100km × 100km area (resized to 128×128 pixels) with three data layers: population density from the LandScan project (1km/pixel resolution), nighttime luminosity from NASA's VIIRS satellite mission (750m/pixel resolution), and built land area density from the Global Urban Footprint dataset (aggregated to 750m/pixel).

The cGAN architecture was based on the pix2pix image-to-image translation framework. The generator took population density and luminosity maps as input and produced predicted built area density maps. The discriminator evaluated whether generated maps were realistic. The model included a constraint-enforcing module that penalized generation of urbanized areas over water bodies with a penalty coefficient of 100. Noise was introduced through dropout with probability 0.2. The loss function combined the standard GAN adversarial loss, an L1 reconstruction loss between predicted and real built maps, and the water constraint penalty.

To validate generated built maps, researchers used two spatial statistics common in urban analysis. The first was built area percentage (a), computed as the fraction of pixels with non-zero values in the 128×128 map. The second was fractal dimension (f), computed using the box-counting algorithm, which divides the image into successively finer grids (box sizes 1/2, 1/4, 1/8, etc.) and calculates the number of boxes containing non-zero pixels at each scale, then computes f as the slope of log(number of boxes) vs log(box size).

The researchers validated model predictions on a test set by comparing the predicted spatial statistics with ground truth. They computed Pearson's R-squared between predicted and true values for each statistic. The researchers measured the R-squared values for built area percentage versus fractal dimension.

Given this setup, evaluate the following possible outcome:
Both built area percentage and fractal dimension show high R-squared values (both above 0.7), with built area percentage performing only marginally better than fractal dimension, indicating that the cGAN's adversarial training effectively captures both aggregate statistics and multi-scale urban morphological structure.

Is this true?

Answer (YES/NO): NO